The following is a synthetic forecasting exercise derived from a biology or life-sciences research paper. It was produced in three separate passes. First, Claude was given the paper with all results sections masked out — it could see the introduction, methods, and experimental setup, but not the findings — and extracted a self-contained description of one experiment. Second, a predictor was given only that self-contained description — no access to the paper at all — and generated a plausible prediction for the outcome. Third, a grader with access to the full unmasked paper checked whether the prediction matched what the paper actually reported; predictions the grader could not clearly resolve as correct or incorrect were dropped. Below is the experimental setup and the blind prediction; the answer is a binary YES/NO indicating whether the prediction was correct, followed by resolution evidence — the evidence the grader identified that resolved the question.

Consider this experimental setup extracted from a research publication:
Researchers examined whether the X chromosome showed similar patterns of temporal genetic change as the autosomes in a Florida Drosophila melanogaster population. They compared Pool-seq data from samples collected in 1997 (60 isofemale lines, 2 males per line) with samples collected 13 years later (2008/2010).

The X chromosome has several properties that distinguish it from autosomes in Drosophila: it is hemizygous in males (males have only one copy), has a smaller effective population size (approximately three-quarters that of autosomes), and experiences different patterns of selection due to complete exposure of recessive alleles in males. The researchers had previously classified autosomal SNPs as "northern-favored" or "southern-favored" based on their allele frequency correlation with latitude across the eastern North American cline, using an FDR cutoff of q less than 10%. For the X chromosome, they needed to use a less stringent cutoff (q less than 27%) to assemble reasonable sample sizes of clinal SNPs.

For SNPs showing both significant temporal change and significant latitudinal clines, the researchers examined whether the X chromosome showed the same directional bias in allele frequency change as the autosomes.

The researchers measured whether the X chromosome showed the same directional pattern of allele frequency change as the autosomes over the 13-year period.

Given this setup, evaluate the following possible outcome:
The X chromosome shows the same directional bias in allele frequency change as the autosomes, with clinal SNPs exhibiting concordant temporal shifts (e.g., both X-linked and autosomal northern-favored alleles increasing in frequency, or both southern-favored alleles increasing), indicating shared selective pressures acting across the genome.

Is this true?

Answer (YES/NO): YES